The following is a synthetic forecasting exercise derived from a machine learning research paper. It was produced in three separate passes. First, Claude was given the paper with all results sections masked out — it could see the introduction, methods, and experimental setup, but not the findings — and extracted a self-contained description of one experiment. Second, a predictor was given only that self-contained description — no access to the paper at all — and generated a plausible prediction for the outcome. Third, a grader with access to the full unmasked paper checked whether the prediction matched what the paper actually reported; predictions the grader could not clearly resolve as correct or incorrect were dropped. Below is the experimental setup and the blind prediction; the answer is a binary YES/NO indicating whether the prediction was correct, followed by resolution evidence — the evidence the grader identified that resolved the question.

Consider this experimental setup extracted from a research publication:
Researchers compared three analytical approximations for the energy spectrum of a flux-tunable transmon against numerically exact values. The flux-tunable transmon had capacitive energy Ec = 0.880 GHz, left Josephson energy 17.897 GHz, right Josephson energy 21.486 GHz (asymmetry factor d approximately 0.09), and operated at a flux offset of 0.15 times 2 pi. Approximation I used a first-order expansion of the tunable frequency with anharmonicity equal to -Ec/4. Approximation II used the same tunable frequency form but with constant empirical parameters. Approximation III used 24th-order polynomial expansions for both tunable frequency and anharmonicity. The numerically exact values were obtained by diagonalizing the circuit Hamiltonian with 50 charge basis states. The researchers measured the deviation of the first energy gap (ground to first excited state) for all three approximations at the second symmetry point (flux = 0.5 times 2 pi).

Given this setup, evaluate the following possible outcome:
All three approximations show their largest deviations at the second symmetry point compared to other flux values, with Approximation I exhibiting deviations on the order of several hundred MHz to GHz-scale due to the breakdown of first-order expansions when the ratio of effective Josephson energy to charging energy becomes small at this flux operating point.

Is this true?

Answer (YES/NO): YES